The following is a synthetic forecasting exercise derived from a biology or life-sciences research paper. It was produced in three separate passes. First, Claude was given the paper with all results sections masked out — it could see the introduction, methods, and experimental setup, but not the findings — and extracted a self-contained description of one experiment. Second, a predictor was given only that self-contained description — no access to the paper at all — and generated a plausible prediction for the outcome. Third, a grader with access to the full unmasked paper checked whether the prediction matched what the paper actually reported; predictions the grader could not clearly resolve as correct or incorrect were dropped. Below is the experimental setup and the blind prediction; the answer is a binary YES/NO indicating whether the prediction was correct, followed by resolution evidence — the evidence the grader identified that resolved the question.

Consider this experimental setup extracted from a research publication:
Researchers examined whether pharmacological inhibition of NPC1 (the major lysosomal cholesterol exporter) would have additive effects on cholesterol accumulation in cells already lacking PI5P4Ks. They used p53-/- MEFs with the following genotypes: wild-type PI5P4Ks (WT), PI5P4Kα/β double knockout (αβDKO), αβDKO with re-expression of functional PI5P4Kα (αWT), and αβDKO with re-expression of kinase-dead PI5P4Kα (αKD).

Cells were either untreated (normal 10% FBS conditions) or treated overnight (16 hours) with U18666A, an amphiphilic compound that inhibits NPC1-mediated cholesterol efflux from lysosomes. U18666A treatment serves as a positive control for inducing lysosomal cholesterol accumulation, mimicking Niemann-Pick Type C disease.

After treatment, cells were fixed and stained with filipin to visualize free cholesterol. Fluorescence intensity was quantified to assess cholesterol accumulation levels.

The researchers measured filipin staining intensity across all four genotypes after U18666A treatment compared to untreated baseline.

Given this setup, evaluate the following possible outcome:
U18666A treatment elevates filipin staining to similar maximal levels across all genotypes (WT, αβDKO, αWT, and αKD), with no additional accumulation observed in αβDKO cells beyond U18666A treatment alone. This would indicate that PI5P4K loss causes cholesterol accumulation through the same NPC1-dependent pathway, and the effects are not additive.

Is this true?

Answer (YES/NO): NO